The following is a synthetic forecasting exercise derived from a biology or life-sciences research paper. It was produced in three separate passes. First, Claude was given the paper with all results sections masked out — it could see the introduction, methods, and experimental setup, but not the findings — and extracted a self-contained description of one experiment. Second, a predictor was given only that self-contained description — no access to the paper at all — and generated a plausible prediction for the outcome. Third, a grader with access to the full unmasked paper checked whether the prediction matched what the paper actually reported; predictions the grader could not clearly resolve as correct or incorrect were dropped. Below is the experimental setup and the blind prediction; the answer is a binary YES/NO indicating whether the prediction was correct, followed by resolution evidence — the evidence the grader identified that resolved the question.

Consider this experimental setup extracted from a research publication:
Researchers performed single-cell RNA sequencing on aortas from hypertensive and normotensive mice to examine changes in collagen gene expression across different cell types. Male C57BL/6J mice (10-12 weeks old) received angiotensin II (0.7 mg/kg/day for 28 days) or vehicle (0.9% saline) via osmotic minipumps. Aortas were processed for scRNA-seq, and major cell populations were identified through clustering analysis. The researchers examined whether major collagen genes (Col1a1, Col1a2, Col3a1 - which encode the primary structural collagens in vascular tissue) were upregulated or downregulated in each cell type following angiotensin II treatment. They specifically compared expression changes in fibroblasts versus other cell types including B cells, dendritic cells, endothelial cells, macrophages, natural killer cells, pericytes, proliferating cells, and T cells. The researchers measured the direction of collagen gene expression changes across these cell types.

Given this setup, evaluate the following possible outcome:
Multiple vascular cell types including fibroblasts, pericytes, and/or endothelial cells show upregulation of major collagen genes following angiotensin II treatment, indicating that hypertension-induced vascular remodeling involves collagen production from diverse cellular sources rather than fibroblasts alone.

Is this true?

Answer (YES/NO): NO